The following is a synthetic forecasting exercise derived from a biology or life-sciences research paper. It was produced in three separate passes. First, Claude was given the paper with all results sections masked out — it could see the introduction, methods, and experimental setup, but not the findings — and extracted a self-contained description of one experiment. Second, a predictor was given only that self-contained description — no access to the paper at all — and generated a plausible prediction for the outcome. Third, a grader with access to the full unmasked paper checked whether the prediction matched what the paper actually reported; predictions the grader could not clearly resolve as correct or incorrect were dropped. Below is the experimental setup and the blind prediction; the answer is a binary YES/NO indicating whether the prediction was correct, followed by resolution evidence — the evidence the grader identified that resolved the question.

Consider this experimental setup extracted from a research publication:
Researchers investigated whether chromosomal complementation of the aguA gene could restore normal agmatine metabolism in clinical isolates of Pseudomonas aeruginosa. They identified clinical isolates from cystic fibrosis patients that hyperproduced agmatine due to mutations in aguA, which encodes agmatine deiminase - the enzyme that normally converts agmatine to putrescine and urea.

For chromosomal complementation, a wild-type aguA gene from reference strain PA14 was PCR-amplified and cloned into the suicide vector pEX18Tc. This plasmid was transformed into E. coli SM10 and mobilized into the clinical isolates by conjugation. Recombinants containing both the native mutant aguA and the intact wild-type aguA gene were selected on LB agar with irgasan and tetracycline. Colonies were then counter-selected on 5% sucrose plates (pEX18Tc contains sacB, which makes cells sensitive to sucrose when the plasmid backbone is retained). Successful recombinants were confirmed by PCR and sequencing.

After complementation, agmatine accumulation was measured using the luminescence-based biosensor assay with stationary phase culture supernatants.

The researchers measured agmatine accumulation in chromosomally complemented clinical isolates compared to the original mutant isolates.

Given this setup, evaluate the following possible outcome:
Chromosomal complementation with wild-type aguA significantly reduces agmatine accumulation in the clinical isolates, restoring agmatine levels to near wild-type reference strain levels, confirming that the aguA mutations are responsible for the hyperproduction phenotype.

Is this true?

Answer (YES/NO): YES